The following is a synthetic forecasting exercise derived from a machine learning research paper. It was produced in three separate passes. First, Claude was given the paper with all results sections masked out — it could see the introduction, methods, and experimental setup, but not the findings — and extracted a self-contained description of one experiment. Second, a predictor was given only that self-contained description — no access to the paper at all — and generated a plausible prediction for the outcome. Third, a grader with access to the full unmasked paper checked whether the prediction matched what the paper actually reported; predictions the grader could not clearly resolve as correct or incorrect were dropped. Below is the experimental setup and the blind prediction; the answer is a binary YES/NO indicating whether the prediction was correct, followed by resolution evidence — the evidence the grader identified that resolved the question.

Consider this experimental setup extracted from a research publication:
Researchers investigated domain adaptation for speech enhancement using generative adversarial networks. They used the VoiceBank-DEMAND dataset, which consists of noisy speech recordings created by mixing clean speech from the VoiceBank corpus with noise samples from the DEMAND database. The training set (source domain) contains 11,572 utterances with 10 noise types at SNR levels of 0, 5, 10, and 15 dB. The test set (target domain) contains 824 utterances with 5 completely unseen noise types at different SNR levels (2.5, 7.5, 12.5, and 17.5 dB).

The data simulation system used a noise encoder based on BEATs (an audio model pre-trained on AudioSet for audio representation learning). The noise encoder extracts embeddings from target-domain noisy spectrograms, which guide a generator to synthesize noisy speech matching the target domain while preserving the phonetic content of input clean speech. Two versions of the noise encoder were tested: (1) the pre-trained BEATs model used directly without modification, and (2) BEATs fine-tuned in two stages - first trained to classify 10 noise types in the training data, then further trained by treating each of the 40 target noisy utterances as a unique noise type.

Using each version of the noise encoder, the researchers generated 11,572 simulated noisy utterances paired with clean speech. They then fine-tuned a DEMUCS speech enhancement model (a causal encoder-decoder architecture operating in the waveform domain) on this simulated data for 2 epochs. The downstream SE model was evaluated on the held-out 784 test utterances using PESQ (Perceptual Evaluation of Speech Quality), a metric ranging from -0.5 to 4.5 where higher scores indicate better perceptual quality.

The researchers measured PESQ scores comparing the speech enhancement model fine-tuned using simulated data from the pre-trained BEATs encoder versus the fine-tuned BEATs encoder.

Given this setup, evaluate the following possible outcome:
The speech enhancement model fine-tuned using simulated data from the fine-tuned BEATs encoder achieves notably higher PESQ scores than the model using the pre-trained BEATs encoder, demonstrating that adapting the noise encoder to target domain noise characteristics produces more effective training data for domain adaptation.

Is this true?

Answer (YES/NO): YES